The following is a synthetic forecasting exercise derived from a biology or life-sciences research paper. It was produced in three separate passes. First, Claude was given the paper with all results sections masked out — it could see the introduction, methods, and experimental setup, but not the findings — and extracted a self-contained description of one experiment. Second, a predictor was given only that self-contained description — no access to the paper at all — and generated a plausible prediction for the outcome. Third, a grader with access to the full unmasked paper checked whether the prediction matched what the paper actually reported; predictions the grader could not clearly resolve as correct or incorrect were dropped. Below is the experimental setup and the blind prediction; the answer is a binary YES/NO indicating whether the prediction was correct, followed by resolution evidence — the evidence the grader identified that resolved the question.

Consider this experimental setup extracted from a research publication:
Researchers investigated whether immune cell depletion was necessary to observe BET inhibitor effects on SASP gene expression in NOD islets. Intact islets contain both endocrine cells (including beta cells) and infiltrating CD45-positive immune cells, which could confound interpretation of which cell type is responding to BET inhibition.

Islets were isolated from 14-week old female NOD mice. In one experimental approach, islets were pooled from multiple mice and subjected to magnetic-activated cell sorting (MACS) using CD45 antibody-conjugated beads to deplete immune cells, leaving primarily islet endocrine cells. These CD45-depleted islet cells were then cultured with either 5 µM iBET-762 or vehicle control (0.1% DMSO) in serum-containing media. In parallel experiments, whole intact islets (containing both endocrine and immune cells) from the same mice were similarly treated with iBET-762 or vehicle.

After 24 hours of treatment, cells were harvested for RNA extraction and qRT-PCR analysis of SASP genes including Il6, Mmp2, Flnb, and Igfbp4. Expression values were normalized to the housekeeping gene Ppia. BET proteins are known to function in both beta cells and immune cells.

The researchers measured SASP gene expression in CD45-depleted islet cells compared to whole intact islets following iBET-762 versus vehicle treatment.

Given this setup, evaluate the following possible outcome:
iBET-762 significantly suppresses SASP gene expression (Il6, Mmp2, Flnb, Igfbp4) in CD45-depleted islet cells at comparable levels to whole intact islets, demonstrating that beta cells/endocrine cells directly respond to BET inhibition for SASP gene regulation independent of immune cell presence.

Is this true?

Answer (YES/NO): NO